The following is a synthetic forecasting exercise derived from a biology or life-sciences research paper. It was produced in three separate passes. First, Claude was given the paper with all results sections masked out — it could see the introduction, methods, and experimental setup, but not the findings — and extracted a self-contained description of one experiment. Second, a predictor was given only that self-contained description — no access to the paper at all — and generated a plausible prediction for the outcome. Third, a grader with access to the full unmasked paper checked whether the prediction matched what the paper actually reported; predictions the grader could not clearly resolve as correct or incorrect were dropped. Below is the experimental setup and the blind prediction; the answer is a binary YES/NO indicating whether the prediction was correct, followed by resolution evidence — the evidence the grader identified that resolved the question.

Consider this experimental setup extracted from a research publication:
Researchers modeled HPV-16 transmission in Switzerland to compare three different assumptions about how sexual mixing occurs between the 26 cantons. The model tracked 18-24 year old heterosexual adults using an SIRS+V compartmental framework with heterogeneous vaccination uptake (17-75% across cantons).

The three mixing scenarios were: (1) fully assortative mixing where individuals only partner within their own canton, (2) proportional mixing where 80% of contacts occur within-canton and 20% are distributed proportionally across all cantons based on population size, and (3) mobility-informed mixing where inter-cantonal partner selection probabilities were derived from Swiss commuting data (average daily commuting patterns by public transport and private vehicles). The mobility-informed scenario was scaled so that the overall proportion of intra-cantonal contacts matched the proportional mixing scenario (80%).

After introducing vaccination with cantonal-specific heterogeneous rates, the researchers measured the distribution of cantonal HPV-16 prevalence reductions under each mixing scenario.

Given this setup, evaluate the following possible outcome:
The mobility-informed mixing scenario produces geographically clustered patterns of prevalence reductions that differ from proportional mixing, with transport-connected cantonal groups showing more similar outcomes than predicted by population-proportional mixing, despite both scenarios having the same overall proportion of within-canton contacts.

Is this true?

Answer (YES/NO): NO